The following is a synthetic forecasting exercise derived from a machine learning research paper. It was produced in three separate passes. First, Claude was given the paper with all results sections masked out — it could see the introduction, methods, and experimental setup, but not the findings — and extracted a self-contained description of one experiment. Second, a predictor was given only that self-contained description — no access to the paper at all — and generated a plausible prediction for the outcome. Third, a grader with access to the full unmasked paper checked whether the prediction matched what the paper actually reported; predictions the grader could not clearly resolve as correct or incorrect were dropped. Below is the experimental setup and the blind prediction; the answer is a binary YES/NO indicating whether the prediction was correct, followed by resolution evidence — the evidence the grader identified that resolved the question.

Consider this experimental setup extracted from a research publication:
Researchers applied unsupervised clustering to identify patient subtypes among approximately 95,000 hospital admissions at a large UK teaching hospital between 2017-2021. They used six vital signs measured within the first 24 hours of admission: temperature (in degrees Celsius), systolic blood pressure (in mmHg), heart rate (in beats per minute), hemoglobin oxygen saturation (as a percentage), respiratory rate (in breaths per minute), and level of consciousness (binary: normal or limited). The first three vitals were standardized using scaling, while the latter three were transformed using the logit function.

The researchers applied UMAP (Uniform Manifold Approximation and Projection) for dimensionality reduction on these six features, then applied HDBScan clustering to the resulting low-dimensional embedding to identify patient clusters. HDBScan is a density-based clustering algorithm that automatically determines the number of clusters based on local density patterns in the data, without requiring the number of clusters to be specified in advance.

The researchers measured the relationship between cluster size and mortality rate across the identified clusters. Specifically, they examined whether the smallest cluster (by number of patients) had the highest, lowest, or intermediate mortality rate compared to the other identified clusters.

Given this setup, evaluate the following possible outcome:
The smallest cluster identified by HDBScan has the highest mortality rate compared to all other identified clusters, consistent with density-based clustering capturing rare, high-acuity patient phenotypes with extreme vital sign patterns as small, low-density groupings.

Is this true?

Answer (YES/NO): YES